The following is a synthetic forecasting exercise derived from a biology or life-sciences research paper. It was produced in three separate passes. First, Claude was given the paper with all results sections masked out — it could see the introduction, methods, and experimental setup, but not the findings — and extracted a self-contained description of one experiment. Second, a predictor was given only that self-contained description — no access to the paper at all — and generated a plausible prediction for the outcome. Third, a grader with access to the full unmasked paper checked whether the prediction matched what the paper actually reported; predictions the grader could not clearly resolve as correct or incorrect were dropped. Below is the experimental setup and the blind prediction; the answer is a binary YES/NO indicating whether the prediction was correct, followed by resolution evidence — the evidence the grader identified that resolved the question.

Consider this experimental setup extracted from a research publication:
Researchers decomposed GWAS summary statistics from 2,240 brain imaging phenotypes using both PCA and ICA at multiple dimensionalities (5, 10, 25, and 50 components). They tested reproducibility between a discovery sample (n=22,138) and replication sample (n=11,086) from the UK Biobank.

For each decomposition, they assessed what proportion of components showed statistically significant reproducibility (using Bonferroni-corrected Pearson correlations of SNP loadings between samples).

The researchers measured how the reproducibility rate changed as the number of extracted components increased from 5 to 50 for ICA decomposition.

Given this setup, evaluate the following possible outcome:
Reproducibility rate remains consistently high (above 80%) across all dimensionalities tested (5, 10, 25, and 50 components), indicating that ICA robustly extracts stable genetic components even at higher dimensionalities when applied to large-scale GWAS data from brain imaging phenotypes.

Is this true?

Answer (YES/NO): NO